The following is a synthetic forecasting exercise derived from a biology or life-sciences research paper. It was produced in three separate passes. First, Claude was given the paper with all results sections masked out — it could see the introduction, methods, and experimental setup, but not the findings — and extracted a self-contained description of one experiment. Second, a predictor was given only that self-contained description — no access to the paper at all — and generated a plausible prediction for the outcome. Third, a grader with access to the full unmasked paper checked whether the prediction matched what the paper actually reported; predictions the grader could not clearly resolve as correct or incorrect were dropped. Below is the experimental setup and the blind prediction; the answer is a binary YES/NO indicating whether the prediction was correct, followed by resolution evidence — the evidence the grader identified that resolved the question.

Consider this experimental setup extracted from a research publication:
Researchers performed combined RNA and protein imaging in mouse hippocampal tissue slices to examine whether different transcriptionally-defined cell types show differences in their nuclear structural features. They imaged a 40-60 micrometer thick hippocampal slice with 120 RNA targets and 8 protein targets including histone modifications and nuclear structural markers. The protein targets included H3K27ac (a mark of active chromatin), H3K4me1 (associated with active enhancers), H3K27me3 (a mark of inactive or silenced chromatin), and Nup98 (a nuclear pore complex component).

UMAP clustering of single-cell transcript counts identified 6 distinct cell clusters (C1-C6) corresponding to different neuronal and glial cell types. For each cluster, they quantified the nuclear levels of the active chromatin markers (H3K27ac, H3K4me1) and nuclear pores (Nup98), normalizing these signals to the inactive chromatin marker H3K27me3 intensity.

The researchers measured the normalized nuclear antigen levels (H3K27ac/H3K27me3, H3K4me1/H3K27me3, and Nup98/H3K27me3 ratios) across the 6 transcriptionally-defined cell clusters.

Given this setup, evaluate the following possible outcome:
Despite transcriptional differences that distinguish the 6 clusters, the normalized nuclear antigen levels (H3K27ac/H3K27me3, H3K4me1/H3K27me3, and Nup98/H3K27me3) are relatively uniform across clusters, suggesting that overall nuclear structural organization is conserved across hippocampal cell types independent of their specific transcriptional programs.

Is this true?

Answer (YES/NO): NO